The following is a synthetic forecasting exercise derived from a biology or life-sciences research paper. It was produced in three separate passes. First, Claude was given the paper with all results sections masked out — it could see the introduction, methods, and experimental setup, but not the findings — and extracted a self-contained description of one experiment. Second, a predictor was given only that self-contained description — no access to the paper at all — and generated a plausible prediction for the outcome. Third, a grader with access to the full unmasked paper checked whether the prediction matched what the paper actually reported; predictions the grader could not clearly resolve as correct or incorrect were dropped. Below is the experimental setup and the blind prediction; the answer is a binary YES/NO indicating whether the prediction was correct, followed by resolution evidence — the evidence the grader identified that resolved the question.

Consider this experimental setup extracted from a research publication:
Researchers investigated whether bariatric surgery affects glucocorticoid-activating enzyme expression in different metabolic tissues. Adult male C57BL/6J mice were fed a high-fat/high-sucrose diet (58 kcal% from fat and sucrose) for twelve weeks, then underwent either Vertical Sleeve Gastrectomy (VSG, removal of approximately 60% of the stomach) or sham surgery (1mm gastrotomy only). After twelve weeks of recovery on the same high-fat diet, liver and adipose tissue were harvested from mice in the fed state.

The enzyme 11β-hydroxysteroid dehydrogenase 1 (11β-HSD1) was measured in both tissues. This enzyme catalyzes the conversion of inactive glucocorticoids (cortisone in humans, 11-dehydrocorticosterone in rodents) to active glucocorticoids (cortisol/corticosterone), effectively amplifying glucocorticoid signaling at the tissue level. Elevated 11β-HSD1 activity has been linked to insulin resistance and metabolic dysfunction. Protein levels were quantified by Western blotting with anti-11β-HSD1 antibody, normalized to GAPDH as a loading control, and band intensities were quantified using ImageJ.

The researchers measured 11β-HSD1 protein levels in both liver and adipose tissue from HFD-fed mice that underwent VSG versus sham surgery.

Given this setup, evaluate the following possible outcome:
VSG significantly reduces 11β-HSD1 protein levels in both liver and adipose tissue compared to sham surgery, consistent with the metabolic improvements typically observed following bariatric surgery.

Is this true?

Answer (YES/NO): NO